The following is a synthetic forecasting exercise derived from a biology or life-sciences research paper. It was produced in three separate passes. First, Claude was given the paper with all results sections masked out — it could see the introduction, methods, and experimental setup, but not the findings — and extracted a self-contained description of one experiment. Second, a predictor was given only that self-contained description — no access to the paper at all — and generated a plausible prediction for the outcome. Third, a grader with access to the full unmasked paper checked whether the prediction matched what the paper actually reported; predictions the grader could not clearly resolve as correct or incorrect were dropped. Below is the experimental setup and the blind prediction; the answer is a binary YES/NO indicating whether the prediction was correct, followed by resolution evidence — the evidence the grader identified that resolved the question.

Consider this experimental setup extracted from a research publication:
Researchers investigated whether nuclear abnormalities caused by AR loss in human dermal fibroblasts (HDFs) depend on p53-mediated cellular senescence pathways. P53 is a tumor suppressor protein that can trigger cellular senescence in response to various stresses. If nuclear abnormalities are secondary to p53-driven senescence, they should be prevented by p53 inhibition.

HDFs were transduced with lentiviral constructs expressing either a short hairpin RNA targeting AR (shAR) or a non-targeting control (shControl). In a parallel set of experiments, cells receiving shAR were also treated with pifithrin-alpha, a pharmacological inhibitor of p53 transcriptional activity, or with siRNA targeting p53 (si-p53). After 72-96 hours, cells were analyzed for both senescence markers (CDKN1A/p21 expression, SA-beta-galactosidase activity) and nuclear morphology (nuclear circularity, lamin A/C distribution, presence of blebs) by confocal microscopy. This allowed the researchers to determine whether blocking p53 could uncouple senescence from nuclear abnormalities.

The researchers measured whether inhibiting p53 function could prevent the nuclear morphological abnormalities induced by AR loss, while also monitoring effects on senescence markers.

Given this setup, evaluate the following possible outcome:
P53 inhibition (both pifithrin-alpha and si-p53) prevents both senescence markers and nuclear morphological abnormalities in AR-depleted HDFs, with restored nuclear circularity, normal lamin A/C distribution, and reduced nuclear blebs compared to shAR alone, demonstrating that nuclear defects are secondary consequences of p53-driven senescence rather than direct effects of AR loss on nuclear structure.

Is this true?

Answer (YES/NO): NO